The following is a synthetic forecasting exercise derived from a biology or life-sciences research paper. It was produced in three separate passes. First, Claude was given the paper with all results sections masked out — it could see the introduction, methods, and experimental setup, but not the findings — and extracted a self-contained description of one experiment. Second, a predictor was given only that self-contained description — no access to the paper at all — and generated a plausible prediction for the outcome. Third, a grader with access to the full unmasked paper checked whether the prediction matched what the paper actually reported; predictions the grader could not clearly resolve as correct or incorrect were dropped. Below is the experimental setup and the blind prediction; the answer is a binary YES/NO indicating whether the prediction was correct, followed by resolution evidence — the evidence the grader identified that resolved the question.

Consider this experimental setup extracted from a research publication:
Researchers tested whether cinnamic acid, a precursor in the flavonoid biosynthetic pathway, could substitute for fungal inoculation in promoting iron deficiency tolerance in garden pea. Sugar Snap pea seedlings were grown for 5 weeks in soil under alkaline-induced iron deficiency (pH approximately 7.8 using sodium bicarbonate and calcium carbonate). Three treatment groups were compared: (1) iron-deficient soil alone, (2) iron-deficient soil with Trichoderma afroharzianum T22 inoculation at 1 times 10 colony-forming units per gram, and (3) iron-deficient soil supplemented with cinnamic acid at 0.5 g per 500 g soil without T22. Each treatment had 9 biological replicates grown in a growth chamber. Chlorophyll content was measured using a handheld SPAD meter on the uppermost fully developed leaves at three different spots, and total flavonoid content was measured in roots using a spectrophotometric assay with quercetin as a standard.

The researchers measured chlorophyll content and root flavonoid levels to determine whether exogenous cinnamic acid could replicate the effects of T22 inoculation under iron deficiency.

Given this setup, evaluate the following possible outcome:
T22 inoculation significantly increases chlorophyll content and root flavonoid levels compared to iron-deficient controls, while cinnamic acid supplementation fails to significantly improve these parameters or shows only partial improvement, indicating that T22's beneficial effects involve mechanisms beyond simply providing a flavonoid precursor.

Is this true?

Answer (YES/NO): NO